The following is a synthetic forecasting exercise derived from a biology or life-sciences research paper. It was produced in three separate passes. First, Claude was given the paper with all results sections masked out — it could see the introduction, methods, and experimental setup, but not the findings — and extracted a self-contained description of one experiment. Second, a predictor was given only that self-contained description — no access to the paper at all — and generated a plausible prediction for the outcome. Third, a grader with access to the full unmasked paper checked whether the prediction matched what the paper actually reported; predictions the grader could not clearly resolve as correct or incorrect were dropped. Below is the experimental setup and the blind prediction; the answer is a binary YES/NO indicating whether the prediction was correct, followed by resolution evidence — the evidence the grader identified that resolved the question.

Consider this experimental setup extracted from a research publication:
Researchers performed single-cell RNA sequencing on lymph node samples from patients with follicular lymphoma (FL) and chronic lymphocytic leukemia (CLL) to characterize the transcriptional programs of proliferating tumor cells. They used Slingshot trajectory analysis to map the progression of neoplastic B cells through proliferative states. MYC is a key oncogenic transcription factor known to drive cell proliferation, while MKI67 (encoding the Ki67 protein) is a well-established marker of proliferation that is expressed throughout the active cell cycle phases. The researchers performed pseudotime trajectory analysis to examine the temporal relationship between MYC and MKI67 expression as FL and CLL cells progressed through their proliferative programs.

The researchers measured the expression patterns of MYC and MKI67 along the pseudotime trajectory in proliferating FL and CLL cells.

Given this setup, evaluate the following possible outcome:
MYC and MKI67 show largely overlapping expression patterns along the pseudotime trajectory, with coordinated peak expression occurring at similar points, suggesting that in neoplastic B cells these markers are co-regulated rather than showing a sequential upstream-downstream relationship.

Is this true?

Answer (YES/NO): NO